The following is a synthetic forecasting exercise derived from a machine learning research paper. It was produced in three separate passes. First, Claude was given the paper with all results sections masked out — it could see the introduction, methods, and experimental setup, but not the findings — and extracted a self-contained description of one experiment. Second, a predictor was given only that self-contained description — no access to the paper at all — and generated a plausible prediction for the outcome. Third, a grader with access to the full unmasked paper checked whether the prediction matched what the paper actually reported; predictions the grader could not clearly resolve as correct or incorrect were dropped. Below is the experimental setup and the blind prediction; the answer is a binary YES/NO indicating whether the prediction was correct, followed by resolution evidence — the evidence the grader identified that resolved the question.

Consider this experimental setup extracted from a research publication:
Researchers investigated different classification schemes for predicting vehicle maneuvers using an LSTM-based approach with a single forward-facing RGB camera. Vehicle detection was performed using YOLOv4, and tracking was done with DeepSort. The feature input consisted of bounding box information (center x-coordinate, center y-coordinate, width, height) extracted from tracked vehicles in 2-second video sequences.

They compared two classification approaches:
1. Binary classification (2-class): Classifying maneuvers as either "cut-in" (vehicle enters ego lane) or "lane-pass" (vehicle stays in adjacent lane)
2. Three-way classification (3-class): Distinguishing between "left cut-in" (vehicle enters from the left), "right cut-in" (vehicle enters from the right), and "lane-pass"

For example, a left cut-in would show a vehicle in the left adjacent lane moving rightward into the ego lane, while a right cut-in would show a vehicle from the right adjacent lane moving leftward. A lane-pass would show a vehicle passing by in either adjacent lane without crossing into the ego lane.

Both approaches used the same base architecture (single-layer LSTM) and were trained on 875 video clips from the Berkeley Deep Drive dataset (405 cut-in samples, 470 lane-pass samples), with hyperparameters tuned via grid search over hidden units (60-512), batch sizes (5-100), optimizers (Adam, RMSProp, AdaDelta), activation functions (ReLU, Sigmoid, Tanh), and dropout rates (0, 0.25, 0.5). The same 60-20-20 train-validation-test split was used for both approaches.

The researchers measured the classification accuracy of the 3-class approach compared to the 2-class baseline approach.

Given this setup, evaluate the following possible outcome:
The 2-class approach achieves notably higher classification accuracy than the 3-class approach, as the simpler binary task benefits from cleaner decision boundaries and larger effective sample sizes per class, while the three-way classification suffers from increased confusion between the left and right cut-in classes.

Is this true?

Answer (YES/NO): NO